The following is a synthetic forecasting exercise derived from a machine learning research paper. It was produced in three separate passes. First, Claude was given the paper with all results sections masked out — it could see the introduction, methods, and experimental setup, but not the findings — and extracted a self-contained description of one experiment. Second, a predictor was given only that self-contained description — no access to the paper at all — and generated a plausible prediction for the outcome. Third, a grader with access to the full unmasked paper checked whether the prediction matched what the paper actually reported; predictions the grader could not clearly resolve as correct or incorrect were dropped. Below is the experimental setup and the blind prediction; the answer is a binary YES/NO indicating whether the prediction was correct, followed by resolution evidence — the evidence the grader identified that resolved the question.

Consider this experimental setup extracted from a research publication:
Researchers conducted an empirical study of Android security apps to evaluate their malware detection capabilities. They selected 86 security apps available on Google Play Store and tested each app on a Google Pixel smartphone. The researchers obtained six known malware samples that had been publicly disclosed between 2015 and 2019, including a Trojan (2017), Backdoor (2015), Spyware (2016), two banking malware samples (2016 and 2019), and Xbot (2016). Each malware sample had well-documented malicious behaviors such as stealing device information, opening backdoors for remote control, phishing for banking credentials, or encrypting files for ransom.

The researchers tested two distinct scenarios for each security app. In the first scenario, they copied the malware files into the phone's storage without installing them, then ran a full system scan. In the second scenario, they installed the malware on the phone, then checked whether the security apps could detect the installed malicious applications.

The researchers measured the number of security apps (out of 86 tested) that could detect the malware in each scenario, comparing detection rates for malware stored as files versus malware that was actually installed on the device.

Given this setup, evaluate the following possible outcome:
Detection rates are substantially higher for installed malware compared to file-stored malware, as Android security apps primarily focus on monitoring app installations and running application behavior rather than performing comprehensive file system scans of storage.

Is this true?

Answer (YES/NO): YES